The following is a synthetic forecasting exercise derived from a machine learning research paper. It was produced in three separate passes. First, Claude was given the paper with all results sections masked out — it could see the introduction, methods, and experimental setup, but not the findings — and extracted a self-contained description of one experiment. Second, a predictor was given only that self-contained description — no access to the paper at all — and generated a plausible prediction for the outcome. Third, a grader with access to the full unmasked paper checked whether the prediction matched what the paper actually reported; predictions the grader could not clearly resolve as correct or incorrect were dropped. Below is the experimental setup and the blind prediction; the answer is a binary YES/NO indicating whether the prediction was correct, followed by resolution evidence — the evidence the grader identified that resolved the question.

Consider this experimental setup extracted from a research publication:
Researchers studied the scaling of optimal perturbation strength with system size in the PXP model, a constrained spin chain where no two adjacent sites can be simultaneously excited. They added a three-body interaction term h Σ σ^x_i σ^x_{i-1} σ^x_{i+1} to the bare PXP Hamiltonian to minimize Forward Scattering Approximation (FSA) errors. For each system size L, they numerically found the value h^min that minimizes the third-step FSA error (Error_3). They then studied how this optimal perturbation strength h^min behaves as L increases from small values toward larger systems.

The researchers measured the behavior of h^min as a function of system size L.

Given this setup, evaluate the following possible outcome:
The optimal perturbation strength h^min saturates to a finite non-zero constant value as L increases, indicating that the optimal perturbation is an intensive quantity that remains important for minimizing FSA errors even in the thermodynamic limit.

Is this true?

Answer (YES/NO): YES